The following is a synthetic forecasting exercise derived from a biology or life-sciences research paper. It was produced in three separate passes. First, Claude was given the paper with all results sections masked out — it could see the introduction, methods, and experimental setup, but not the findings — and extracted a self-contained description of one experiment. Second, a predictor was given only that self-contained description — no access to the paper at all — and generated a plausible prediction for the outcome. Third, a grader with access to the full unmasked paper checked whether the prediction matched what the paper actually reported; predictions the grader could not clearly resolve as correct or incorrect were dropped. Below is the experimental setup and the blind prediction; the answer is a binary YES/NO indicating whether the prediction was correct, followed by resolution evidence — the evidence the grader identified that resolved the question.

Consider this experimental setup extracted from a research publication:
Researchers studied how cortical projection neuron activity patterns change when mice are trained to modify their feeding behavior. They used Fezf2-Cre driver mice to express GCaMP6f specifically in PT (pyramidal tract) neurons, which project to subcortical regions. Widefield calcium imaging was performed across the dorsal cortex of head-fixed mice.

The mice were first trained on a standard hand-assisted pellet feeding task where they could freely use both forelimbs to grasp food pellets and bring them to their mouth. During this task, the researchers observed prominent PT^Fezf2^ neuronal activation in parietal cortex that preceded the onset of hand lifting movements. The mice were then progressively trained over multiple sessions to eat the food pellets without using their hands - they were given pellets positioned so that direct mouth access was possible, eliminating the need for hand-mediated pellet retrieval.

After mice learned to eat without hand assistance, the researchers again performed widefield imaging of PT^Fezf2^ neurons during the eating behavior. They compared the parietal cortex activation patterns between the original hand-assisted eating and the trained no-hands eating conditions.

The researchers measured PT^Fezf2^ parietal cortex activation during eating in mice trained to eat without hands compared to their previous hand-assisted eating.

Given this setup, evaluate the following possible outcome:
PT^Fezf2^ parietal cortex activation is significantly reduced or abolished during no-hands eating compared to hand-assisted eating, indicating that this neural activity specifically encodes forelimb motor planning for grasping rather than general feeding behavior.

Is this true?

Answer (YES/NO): YES